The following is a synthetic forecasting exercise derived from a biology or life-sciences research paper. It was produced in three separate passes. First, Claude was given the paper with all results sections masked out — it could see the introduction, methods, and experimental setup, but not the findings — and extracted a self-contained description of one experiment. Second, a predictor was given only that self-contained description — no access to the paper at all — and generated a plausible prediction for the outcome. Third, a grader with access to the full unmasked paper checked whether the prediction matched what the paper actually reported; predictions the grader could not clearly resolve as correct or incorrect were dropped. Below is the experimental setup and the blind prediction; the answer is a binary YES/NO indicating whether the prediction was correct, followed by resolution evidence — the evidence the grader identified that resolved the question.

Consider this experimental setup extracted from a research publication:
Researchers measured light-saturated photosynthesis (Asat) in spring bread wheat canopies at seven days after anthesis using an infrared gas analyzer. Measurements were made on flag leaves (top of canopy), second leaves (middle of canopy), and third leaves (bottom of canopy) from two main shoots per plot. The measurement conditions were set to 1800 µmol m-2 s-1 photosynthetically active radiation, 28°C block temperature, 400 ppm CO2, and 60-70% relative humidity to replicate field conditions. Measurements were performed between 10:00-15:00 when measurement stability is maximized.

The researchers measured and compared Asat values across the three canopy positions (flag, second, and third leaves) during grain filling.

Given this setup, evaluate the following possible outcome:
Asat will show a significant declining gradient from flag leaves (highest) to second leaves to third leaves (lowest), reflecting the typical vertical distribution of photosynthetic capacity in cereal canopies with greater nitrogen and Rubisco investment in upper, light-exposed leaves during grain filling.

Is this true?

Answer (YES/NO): YES